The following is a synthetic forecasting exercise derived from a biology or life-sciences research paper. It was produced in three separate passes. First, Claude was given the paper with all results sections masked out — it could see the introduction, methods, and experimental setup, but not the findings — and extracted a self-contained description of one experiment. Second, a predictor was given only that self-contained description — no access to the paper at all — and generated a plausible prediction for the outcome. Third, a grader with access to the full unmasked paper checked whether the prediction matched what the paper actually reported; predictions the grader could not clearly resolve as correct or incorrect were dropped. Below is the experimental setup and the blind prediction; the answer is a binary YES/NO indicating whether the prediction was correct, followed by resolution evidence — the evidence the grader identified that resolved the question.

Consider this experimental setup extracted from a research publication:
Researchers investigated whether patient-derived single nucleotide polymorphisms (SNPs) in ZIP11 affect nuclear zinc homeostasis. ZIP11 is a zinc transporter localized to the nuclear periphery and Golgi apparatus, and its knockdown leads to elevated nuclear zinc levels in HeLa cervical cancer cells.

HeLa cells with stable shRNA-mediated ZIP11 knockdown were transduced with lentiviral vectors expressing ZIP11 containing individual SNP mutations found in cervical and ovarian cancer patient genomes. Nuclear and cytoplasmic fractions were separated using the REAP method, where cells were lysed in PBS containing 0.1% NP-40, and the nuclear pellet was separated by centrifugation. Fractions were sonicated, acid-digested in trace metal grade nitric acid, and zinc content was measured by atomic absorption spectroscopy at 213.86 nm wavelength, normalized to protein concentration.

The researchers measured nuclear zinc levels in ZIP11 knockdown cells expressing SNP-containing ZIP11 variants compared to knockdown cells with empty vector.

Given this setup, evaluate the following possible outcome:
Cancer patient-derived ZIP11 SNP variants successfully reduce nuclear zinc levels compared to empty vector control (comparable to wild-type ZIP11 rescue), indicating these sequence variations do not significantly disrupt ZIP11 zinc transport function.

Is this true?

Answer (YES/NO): NO